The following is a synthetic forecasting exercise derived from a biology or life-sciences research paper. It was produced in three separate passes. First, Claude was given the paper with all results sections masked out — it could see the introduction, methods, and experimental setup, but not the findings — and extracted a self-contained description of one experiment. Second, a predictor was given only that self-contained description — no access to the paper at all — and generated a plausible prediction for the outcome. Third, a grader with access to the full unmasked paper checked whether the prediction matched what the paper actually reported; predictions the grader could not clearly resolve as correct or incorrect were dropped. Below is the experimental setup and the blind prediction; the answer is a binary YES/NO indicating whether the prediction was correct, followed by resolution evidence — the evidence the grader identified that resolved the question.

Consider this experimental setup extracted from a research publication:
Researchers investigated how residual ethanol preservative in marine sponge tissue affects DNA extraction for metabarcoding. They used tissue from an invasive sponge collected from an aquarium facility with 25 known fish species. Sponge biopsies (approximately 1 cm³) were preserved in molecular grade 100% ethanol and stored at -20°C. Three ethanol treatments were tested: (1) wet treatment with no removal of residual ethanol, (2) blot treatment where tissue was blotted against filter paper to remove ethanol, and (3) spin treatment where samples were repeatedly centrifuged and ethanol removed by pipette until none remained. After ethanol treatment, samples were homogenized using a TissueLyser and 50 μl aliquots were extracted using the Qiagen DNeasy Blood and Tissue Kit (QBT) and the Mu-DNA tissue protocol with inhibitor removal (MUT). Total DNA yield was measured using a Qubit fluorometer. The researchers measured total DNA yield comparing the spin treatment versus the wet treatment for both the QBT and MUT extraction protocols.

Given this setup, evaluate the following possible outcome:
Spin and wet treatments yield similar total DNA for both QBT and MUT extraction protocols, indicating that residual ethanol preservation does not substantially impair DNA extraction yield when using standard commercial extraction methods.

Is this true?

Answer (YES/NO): NO